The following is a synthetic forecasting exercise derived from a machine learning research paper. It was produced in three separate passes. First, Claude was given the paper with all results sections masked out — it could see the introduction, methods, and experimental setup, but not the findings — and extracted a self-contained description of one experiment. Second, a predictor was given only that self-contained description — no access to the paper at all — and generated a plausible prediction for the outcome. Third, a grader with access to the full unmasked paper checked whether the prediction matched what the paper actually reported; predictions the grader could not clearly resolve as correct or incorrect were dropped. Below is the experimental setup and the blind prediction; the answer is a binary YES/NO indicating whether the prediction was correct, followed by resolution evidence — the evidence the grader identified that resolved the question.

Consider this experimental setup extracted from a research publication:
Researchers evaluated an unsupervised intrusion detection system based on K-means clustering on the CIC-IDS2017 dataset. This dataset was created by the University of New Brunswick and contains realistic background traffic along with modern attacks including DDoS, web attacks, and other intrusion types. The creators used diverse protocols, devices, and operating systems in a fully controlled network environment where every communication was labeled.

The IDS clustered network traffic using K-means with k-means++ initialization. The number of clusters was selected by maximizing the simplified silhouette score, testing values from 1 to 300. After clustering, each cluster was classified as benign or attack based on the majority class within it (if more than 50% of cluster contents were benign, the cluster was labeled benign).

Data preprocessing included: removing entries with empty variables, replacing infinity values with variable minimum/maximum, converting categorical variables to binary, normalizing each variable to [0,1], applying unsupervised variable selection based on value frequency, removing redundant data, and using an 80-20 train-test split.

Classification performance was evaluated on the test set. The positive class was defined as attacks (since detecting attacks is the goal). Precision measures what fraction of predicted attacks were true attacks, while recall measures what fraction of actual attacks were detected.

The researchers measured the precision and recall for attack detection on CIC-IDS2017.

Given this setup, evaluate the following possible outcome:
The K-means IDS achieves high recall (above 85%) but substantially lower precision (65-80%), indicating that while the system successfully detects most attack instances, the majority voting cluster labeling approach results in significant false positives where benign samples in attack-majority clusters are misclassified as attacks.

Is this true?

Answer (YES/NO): NO